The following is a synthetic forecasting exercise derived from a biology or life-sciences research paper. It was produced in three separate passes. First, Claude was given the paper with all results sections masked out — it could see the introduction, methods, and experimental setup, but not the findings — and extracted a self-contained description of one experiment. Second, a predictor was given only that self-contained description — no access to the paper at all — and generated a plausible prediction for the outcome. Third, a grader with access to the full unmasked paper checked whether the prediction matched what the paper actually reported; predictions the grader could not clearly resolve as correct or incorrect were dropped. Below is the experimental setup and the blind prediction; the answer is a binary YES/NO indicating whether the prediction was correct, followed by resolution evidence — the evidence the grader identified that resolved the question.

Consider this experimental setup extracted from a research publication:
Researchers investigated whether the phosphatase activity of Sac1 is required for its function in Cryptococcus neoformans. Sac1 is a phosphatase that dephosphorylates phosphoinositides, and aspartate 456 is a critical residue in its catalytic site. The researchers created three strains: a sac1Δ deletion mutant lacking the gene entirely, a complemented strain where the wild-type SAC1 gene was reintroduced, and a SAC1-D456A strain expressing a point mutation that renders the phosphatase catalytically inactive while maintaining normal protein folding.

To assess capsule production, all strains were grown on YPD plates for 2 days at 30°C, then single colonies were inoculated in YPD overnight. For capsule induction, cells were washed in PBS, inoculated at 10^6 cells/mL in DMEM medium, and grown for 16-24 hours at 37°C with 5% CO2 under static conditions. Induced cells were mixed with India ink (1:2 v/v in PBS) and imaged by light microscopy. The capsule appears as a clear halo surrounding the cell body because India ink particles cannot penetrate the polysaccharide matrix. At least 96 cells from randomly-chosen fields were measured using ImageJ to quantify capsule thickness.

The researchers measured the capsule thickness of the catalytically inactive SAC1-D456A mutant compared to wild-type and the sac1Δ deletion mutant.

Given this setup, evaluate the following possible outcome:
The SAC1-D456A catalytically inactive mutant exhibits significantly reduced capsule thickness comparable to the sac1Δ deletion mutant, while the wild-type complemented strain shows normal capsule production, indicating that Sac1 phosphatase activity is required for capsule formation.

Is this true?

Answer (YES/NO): YES